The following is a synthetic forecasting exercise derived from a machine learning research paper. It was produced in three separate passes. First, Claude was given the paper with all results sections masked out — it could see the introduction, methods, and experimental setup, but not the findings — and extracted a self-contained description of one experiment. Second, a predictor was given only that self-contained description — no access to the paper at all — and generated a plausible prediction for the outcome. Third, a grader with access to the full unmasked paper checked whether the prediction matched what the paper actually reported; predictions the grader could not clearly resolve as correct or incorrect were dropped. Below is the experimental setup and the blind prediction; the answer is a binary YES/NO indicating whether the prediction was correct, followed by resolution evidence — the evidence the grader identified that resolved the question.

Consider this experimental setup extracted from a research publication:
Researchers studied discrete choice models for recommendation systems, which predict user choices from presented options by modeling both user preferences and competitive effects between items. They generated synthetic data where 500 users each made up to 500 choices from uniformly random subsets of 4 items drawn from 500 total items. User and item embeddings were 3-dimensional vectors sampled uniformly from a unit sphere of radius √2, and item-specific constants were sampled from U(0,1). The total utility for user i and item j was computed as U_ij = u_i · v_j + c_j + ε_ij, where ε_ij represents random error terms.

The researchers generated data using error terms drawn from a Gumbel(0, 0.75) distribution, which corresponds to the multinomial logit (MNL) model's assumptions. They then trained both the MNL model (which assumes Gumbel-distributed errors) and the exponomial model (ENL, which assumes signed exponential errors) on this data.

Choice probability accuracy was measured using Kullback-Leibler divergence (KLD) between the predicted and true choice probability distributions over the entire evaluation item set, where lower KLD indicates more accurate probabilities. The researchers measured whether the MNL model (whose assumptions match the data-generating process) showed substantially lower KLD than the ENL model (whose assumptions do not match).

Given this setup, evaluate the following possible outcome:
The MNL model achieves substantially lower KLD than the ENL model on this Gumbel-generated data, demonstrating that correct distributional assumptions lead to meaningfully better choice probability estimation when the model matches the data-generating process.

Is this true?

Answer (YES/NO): YES